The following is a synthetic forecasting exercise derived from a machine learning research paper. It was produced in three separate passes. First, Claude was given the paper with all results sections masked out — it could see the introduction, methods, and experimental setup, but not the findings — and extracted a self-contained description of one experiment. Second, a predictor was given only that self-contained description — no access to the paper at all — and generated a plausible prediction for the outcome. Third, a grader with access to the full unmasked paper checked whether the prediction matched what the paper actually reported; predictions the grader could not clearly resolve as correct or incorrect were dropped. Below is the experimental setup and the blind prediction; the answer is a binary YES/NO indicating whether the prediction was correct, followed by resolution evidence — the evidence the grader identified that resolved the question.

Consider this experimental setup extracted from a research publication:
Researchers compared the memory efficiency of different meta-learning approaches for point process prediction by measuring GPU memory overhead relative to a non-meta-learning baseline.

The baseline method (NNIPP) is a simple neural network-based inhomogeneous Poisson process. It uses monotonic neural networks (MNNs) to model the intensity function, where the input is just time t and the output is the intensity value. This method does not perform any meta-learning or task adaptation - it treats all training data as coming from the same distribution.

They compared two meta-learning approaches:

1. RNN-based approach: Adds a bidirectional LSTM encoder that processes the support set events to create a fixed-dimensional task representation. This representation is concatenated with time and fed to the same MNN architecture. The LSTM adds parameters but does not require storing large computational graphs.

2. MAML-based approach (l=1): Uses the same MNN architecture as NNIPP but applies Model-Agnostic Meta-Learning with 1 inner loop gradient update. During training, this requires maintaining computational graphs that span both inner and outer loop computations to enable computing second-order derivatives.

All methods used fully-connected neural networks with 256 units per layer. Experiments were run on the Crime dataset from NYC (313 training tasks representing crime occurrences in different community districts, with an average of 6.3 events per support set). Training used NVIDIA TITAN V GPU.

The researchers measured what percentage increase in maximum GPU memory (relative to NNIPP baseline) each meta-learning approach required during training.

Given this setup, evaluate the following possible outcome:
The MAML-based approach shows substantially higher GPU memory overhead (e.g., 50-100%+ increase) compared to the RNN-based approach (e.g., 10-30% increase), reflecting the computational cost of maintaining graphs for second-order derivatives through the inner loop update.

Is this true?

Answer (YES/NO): NO